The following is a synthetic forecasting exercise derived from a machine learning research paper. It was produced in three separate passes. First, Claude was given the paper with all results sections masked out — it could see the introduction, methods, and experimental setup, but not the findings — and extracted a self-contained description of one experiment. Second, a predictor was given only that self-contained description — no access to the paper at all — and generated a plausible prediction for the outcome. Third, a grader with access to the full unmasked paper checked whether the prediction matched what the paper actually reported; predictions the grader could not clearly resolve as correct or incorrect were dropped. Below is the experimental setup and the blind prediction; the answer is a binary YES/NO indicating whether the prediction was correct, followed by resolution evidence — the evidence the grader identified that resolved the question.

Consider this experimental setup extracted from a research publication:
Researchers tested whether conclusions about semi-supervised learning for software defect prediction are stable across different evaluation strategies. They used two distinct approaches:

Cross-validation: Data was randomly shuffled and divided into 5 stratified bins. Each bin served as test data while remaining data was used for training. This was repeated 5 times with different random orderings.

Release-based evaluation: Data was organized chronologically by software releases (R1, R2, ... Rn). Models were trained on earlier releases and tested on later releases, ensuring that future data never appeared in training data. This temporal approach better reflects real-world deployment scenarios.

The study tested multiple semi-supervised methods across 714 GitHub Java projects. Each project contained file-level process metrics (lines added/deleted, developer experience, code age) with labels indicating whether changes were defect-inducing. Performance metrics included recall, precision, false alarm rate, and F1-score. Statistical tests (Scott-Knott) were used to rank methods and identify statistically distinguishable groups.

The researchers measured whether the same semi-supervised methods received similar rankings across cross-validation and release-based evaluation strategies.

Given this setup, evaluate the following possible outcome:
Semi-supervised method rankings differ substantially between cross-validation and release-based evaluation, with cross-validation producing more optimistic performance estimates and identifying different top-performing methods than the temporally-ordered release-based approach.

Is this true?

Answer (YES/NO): NO